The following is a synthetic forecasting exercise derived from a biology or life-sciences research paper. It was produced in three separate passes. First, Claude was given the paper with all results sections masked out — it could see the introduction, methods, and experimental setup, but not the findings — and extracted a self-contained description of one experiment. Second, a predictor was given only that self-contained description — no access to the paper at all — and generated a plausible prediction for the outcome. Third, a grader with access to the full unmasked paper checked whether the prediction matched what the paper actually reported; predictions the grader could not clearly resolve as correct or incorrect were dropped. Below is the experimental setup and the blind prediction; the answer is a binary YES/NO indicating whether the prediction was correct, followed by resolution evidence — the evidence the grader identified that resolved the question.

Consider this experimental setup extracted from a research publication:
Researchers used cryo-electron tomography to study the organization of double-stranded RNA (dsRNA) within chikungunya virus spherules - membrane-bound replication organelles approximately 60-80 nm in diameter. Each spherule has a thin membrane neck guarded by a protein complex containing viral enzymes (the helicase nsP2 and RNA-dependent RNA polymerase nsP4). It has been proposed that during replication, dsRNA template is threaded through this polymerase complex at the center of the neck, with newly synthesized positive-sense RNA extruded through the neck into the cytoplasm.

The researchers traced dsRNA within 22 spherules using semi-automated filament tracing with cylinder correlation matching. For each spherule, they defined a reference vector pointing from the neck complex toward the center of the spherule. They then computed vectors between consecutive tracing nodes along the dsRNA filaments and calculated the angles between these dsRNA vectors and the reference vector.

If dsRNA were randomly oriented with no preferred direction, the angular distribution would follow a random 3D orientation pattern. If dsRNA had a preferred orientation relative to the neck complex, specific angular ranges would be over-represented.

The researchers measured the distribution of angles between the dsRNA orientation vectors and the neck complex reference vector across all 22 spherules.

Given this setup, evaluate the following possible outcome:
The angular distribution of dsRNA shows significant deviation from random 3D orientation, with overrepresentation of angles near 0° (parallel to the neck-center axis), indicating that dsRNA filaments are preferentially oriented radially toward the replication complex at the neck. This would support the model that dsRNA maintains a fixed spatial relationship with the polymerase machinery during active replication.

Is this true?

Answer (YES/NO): NO